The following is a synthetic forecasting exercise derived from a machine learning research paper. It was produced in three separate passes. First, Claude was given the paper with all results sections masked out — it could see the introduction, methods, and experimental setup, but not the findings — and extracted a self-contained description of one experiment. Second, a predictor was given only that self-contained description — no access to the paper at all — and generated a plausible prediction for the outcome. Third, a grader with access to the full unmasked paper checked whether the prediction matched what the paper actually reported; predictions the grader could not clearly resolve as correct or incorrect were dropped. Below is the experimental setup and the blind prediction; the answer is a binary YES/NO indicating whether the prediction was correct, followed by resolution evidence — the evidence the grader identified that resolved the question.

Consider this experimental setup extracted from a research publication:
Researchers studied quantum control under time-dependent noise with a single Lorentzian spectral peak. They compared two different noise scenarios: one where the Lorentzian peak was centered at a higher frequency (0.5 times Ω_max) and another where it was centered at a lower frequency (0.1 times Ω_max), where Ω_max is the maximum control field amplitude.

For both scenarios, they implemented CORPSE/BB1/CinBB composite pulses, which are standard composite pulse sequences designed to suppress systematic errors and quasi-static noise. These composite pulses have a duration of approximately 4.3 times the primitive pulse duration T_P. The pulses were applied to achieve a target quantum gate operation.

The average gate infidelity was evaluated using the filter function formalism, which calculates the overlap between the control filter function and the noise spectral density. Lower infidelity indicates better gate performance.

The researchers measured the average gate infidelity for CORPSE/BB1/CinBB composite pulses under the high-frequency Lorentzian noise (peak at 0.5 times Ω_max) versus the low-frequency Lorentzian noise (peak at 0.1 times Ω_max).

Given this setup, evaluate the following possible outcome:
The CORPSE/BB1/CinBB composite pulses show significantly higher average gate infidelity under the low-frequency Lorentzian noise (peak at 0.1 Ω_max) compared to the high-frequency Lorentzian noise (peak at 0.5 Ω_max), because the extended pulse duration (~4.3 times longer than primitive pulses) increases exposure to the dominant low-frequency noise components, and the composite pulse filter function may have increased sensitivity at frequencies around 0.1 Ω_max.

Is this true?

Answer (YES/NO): NO